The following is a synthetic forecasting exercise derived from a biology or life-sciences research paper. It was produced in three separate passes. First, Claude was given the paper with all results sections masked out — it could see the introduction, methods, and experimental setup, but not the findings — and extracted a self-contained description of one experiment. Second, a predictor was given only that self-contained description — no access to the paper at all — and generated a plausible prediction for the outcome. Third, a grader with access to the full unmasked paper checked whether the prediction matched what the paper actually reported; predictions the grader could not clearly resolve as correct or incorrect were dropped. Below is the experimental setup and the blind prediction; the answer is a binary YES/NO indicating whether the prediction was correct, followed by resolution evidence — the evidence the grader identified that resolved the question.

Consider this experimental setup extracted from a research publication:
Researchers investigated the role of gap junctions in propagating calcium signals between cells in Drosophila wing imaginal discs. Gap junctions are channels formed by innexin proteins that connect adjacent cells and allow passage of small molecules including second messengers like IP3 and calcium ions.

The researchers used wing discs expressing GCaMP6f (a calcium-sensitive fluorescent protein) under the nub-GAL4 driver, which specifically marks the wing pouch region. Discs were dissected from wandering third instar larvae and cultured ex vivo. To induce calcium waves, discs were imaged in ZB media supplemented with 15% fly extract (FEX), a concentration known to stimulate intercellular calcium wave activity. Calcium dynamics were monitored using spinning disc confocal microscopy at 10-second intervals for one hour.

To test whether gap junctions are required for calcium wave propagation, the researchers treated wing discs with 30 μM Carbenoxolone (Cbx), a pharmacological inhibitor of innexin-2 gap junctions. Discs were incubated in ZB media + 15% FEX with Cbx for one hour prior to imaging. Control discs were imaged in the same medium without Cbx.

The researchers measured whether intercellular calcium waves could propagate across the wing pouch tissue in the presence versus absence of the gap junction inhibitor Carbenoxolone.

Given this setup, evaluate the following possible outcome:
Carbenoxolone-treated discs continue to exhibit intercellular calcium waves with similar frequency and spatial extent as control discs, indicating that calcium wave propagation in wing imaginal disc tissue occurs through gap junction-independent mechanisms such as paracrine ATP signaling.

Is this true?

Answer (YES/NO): NO